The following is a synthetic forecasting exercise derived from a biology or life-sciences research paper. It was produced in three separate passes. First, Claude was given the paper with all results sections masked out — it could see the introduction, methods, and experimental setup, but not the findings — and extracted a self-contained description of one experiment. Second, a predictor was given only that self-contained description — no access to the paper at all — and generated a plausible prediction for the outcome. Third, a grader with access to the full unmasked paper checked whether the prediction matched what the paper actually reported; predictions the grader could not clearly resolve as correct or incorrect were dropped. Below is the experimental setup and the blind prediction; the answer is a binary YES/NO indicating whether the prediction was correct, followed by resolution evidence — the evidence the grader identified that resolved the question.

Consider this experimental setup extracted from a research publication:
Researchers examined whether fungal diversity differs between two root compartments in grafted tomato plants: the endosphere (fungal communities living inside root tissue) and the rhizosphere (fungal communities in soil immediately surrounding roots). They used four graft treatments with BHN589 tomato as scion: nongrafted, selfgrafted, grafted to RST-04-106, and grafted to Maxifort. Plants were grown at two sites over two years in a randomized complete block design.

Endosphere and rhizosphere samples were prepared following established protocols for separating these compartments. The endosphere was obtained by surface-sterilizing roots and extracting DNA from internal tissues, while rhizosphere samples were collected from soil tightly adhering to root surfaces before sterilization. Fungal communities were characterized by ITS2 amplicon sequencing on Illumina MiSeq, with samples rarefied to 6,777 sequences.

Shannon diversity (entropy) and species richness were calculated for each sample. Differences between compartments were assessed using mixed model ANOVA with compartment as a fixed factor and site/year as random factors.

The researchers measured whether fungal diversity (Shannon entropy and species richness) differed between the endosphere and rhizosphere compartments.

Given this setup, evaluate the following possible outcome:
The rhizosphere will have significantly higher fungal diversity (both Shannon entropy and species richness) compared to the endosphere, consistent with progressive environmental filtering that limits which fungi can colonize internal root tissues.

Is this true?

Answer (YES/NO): YES